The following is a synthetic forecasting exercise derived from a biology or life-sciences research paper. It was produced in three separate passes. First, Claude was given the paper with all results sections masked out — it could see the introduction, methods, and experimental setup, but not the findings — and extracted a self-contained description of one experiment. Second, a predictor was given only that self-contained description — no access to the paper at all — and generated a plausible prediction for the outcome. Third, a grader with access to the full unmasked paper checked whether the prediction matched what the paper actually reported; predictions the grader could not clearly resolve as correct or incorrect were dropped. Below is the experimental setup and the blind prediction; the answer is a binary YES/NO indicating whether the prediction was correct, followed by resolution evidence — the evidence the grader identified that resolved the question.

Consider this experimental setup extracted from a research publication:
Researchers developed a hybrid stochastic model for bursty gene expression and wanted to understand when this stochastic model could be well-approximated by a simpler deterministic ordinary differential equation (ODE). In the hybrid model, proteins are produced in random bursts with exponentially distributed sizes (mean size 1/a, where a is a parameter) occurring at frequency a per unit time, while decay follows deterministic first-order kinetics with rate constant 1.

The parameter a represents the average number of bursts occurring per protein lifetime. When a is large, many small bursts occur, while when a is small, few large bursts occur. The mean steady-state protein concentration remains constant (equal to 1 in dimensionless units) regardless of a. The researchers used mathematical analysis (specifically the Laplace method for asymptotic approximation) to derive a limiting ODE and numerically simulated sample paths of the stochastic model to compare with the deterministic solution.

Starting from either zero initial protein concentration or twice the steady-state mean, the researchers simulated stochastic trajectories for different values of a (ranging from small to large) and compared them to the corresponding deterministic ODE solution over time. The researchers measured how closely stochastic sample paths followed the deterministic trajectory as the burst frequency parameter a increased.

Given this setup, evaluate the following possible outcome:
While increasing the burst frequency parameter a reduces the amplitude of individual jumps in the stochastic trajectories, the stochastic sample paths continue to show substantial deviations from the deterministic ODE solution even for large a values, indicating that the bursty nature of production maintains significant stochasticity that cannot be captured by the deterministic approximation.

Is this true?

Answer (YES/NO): NO